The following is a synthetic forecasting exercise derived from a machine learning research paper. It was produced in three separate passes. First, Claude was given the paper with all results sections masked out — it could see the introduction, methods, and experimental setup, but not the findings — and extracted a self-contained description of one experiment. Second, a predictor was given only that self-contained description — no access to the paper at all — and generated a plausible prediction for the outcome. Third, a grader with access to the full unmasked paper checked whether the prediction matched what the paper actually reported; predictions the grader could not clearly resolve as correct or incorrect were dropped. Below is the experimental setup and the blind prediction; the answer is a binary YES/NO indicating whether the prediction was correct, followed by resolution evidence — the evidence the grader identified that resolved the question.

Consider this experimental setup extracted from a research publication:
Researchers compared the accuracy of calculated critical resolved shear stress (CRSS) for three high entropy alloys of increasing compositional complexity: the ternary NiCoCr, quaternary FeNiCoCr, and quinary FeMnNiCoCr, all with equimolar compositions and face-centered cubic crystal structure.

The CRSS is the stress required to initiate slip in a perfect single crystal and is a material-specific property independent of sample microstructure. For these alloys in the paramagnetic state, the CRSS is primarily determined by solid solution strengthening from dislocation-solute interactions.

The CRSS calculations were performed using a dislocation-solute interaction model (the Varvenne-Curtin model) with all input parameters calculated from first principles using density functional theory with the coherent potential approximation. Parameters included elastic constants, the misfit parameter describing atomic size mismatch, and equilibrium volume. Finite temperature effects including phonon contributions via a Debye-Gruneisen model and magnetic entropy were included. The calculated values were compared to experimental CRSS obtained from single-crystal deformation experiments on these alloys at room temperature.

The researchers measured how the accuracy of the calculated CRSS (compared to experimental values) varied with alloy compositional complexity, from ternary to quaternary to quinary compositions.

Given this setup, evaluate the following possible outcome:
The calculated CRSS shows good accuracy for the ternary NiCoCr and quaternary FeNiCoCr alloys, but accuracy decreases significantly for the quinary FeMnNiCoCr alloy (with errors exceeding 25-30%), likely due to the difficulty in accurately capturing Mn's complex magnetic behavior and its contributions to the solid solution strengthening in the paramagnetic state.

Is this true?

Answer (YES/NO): NO